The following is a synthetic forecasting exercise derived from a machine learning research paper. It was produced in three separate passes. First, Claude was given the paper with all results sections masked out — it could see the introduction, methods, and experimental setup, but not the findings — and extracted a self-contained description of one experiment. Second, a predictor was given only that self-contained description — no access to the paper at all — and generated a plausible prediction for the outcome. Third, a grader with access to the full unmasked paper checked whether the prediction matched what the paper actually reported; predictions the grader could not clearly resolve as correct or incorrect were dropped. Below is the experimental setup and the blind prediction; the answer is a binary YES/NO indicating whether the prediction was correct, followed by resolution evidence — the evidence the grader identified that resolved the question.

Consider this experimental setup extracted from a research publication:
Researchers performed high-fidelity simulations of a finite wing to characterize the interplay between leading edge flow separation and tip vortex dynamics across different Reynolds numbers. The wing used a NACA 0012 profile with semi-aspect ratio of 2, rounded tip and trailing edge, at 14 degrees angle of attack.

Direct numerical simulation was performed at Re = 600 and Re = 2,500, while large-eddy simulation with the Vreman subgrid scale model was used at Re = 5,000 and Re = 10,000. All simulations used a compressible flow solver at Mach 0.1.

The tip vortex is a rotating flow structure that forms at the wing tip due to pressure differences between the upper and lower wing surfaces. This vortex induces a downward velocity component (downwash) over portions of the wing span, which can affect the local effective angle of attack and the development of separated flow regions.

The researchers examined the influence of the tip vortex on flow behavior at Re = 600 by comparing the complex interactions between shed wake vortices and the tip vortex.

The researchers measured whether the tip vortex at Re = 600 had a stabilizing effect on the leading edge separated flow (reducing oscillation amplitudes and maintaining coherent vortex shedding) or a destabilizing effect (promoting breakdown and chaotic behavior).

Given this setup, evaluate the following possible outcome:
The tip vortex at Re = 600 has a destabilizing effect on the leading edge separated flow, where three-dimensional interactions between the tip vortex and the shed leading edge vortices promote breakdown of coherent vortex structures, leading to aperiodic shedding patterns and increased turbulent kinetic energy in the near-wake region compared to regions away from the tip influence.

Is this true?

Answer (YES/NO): NO